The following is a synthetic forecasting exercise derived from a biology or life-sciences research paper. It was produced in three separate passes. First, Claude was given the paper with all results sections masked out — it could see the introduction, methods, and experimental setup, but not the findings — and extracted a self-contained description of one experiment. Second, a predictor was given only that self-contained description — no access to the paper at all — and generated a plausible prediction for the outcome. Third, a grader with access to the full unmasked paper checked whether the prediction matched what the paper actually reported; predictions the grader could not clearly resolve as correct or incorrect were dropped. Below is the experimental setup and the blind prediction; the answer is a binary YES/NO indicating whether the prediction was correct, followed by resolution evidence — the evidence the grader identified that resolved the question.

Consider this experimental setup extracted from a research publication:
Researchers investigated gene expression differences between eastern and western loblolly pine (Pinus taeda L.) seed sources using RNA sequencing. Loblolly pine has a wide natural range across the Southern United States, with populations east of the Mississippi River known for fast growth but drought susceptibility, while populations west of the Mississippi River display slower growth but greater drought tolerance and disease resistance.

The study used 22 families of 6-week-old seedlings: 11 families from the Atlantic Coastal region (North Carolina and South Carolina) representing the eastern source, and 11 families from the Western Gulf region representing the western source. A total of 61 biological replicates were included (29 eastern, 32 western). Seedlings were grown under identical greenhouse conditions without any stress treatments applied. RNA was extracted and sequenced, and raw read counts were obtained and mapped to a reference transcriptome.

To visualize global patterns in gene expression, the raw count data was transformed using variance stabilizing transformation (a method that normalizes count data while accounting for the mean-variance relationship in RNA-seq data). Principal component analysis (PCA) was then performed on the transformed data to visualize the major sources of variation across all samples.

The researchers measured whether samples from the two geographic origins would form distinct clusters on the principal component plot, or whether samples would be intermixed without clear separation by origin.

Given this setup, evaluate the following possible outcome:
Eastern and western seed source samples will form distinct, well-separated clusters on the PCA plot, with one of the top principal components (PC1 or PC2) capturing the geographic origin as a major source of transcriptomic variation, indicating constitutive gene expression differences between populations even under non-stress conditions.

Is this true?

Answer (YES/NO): YES